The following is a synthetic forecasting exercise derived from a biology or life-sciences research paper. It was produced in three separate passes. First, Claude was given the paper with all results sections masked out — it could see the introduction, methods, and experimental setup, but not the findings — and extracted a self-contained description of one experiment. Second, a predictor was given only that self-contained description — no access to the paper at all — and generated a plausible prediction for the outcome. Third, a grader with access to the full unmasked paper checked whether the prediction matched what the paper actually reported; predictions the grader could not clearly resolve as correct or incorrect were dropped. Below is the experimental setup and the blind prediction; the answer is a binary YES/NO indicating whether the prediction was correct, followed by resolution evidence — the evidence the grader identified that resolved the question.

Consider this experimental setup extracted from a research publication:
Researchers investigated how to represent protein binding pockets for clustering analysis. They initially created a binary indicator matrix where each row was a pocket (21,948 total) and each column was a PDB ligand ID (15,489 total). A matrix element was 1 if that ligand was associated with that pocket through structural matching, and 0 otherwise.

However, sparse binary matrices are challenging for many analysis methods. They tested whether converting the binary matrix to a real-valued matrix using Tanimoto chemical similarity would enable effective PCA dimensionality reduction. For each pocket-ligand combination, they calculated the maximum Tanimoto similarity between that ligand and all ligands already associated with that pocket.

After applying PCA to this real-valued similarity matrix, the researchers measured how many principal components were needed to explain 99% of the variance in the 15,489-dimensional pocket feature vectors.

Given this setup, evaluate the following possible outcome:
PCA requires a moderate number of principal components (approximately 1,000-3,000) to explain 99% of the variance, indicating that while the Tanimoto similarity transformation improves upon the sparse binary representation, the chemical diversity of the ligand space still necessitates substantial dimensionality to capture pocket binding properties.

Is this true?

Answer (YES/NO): NO